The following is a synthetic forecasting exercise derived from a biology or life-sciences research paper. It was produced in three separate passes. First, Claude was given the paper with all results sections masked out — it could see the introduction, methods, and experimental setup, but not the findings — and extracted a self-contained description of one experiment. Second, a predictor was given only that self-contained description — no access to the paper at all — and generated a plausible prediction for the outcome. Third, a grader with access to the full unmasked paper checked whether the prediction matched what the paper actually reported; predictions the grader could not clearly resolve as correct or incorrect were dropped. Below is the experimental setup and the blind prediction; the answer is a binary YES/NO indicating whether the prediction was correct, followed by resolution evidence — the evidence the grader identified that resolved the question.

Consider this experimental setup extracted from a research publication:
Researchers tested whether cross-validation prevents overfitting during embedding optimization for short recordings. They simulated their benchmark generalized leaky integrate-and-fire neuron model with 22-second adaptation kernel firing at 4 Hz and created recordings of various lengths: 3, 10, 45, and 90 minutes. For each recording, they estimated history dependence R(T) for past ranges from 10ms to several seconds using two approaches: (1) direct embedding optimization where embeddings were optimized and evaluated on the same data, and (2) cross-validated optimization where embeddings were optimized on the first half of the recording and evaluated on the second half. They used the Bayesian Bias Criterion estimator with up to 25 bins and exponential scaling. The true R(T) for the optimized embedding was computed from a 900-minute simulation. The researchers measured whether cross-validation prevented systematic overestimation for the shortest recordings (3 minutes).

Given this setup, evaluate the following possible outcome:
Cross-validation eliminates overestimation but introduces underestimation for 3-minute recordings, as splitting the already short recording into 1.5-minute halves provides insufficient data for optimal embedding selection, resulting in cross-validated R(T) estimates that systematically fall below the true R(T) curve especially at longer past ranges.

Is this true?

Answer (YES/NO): NO